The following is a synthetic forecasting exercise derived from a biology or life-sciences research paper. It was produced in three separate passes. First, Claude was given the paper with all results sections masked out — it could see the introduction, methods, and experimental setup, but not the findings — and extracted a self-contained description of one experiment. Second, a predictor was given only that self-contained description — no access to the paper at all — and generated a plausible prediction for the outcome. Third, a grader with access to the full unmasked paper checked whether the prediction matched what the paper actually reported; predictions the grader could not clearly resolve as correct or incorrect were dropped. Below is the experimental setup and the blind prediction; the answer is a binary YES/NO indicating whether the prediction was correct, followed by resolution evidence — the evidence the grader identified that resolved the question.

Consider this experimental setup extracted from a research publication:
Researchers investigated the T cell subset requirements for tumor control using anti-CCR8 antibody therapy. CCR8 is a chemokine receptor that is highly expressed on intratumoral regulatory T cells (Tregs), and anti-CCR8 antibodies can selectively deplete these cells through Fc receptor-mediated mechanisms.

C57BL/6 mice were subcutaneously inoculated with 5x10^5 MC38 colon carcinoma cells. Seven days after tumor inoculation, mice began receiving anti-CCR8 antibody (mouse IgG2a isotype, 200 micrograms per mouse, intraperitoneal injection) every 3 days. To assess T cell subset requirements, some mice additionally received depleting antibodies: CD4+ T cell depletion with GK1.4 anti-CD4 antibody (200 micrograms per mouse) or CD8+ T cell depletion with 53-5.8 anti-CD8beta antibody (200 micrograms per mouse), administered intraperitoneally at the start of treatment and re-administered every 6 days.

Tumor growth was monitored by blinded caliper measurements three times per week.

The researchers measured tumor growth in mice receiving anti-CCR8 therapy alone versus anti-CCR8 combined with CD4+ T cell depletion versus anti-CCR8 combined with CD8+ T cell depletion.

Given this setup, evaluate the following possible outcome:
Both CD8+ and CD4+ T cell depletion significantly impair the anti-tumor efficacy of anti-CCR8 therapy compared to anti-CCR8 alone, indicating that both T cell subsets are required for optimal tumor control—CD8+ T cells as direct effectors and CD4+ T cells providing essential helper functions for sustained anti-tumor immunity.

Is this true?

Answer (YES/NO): NO